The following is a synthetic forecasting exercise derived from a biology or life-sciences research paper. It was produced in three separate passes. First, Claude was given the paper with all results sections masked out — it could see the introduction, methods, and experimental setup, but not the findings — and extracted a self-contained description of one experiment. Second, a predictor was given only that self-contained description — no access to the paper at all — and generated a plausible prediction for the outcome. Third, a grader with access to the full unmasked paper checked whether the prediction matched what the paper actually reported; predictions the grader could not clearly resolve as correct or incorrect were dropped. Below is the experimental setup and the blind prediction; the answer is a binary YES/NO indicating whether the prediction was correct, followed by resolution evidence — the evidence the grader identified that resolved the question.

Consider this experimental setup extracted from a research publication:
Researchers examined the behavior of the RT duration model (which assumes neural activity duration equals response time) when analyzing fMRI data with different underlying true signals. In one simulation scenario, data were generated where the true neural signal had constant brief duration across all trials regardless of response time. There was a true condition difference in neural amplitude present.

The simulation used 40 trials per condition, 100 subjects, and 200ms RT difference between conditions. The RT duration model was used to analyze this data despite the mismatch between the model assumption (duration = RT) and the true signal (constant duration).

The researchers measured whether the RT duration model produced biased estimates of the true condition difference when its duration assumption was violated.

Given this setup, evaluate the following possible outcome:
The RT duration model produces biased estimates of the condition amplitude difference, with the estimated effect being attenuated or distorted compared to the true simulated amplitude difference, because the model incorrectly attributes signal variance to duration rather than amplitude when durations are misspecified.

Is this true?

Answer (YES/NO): YES